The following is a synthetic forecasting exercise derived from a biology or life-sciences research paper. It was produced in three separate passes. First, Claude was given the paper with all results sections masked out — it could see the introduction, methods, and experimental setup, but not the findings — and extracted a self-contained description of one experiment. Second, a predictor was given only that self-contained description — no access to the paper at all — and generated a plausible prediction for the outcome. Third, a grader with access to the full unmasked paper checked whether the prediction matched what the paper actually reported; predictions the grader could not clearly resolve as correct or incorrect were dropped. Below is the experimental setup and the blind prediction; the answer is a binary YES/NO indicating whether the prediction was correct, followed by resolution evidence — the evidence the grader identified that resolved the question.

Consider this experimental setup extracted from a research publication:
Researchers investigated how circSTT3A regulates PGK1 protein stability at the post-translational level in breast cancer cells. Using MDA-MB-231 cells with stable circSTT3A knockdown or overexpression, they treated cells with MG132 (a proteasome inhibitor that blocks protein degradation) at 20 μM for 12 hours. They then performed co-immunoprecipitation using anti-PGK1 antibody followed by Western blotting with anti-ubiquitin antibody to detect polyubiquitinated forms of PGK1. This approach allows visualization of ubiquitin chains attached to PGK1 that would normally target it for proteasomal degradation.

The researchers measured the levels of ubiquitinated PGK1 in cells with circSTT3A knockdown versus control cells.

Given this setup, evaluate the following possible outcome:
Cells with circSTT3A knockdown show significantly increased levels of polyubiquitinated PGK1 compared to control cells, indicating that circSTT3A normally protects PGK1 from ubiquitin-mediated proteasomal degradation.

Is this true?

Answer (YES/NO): YES